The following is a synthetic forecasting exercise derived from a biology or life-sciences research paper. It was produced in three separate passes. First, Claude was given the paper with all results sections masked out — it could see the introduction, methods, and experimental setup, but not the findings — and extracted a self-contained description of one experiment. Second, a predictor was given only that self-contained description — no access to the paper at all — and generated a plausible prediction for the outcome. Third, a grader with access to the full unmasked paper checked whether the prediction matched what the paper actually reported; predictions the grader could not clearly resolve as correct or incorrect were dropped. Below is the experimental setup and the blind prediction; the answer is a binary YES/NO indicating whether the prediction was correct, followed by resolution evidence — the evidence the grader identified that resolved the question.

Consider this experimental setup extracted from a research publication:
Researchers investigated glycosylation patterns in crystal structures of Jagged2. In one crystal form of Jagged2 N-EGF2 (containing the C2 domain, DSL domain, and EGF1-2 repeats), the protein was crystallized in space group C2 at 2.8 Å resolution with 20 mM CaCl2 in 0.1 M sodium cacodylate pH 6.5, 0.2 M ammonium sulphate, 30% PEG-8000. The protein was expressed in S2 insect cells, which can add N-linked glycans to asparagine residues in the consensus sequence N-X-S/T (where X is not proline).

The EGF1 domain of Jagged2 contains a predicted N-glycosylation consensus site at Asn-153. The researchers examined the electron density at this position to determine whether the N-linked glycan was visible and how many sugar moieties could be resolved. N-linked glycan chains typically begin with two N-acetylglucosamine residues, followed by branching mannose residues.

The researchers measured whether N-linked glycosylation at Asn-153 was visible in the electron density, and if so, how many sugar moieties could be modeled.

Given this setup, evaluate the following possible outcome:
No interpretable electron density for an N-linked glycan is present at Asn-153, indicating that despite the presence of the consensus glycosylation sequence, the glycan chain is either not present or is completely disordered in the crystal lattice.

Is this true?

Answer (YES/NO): NO